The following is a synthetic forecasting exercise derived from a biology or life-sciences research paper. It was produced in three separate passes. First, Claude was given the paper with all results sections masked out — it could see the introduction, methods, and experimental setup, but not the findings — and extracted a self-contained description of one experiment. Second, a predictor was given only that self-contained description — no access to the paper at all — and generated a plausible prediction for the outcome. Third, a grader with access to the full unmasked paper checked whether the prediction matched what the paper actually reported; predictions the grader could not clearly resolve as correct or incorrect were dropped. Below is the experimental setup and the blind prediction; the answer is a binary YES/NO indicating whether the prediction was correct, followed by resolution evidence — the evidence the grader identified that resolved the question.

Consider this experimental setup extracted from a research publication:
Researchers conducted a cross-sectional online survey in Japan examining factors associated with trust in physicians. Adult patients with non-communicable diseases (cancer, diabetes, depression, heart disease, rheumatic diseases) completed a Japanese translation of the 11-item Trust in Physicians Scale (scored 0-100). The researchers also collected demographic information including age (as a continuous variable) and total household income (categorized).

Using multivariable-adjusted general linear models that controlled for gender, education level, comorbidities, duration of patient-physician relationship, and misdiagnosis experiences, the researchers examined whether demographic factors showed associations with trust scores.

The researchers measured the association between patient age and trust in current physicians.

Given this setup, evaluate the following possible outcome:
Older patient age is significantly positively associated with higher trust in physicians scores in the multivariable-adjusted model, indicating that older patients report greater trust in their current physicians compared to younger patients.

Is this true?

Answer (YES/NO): YES